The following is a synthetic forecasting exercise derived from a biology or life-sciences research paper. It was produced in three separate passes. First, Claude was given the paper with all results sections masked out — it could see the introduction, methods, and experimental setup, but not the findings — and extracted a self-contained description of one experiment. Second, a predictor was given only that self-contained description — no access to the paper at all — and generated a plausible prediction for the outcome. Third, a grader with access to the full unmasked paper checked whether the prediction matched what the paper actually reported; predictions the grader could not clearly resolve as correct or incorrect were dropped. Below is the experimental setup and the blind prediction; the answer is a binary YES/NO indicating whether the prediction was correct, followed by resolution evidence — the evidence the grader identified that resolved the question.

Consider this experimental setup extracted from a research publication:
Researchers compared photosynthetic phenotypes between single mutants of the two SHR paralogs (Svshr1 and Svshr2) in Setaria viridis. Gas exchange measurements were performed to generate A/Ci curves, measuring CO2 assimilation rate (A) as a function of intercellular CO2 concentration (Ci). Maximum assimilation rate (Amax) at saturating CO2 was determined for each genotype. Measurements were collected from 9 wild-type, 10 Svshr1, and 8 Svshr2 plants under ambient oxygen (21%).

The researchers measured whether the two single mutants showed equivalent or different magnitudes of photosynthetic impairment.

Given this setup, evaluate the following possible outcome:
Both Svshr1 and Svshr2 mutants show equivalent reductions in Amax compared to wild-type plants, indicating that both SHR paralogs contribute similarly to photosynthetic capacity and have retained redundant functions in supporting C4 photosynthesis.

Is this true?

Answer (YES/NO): NO